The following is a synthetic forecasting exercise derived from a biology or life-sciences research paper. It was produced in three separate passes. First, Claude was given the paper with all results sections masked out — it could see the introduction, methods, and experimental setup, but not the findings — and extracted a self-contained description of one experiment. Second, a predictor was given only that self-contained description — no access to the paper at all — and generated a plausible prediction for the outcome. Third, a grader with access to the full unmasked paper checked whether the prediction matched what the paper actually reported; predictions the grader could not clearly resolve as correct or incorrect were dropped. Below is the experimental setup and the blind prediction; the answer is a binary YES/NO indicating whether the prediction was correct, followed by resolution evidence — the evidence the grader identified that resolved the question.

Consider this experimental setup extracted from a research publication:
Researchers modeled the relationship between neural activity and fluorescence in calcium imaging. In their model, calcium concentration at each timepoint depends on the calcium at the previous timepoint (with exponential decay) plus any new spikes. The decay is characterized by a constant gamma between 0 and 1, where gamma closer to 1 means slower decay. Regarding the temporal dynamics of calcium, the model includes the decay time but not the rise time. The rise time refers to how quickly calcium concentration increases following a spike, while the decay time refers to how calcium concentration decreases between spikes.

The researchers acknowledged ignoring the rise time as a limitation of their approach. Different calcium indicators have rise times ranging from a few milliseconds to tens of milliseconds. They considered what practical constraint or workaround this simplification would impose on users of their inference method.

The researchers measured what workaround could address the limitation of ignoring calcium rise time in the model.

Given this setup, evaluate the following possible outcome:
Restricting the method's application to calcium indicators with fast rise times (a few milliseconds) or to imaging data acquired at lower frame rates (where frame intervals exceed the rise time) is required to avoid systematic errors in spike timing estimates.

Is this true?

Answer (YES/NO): NO